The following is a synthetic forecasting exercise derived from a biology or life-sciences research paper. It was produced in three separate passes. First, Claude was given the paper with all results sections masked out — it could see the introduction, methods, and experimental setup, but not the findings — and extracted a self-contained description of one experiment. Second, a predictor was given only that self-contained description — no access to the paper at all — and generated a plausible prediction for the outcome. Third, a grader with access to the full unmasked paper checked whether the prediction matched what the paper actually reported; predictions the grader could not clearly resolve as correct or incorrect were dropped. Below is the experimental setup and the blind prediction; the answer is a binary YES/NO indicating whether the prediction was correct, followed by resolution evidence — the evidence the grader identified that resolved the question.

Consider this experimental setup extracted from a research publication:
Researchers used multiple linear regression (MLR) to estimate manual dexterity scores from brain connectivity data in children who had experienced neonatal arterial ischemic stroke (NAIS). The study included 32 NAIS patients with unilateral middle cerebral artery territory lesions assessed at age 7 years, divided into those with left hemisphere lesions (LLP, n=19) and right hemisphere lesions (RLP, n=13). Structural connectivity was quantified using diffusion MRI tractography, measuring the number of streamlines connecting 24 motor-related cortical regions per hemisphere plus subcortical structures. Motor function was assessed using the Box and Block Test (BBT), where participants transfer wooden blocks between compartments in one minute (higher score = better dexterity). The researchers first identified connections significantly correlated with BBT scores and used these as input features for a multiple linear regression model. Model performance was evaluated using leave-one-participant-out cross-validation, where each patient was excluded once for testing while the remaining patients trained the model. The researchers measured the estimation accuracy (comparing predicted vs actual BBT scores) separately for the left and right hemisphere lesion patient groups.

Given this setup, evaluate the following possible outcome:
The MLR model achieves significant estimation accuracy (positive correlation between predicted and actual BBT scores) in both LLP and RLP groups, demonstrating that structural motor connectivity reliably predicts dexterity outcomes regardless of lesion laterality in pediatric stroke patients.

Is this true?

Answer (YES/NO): YES